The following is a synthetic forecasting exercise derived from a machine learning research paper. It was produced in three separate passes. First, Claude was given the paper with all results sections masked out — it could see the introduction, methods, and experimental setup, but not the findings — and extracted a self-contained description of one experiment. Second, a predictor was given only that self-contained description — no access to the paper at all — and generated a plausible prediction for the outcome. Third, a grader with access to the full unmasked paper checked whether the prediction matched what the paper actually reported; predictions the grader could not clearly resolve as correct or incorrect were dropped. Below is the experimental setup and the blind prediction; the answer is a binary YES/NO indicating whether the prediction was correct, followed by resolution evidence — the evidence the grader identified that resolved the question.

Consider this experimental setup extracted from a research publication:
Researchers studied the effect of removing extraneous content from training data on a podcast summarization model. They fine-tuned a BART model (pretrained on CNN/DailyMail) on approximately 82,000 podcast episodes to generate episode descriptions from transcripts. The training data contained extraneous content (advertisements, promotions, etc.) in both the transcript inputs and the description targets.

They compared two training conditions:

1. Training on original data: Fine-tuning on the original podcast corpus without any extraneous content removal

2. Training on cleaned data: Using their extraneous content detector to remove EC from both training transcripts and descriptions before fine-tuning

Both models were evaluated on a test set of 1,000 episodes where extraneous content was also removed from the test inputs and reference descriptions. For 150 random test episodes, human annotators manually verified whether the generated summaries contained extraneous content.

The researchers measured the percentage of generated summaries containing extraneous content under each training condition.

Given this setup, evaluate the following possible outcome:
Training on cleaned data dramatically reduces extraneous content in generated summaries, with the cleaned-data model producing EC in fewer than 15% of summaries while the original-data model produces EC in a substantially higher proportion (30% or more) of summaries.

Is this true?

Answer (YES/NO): YES